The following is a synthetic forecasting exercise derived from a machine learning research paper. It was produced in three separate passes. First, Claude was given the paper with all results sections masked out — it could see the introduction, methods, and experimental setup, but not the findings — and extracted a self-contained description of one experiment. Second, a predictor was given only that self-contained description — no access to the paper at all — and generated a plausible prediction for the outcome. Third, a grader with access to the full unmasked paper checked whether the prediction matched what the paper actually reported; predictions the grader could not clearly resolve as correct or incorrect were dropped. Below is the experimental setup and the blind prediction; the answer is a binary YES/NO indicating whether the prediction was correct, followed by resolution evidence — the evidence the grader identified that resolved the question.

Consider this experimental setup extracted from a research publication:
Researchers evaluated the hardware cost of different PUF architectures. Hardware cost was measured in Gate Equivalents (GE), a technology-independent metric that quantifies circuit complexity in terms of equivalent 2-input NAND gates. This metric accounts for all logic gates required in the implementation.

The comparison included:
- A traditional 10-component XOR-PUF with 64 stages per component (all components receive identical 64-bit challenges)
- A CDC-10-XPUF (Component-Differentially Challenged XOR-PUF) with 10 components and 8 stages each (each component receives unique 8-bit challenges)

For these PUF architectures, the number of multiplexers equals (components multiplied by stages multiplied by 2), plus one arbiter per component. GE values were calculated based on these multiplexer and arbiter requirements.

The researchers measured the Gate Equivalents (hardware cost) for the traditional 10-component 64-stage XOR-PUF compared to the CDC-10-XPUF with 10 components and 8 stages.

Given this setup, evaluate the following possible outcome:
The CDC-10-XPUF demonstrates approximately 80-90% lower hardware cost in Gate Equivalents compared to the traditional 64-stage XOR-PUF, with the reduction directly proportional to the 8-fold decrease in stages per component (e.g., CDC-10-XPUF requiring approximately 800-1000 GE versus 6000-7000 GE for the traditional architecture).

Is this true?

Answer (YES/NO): NO